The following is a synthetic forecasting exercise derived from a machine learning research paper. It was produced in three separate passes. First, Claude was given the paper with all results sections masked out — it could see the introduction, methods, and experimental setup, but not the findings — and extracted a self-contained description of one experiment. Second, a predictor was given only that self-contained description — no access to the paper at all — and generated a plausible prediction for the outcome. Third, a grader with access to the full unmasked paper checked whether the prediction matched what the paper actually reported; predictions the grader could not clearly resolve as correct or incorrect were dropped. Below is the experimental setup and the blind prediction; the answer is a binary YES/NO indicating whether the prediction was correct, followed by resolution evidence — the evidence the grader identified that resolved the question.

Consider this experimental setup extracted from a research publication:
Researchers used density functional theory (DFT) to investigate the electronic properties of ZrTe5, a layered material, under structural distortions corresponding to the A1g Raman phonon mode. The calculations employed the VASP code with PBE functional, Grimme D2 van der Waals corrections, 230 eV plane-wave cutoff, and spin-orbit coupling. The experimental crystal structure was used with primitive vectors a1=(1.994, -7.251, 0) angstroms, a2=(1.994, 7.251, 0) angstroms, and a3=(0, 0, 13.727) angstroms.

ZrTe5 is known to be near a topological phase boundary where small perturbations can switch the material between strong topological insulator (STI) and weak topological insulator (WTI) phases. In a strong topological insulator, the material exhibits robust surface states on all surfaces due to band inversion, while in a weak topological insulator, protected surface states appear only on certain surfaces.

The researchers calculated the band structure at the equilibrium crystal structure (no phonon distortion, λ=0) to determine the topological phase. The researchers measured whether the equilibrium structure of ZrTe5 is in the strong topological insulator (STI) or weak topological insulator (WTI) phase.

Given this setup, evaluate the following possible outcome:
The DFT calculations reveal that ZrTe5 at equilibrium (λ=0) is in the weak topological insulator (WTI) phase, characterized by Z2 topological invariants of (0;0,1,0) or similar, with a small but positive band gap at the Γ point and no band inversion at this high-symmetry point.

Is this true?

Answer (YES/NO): NO